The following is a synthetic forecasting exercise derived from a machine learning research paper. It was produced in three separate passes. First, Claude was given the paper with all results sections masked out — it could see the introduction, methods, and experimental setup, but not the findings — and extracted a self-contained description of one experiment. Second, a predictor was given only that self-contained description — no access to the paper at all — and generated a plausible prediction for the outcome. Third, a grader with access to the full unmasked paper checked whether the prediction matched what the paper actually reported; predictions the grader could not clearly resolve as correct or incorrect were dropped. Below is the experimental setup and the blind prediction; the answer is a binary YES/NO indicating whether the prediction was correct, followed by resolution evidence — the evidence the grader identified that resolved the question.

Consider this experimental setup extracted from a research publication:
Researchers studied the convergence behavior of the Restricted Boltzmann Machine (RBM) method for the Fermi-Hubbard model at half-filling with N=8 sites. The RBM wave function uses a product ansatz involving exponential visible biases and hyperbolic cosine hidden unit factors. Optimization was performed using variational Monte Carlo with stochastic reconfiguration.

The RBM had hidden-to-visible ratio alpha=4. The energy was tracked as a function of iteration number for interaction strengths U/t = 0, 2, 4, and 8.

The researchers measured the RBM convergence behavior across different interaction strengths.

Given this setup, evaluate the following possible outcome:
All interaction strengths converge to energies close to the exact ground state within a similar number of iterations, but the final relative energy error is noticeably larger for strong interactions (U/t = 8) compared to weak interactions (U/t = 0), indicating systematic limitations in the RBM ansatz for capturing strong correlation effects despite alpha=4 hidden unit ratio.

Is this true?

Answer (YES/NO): NO